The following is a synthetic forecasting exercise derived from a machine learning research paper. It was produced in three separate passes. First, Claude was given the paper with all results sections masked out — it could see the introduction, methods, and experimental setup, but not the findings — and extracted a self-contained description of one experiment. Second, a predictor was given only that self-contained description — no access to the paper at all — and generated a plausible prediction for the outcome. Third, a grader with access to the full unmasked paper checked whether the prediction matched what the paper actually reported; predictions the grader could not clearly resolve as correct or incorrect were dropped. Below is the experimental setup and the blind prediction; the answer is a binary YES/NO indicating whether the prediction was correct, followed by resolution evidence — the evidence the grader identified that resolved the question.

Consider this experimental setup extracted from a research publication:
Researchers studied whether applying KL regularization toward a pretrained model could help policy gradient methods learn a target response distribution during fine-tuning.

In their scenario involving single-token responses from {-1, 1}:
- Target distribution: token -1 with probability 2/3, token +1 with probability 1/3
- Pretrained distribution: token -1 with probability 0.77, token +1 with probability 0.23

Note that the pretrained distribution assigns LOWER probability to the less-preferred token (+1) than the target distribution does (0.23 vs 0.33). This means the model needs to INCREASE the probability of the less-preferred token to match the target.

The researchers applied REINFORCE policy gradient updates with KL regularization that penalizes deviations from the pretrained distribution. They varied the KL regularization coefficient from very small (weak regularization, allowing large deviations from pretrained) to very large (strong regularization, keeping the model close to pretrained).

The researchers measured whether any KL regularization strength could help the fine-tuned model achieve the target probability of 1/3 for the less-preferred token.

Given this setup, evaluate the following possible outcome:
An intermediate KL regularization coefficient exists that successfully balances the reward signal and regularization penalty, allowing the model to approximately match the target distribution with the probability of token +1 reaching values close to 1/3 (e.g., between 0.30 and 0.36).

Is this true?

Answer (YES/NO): NO